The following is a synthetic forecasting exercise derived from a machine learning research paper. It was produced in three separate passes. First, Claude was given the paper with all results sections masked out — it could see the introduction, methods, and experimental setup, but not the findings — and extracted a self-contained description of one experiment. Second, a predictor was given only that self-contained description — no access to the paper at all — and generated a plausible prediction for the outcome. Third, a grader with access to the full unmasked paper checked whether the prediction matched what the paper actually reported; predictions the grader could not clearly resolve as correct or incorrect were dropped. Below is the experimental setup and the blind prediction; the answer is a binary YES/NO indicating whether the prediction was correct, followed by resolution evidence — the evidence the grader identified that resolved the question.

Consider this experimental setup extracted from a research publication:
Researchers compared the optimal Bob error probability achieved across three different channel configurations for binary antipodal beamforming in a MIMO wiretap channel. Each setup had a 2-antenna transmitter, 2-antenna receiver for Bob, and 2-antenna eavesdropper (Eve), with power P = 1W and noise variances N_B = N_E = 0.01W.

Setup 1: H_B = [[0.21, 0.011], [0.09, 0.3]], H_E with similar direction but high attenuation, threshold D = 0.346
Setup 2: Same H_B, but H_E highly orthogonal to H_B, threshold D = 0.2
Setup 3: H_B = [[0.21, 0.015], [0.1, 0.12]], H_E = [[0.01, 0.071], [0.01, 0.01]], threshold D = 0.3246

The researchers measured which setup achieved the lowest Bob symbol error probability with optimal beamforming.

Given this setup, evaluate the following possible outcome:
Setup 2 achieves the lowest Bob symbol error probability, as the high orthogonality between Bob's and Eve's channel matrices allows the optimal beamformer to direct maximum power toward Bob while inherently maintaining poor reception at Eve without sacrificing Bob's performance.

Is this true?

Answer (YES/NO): YES